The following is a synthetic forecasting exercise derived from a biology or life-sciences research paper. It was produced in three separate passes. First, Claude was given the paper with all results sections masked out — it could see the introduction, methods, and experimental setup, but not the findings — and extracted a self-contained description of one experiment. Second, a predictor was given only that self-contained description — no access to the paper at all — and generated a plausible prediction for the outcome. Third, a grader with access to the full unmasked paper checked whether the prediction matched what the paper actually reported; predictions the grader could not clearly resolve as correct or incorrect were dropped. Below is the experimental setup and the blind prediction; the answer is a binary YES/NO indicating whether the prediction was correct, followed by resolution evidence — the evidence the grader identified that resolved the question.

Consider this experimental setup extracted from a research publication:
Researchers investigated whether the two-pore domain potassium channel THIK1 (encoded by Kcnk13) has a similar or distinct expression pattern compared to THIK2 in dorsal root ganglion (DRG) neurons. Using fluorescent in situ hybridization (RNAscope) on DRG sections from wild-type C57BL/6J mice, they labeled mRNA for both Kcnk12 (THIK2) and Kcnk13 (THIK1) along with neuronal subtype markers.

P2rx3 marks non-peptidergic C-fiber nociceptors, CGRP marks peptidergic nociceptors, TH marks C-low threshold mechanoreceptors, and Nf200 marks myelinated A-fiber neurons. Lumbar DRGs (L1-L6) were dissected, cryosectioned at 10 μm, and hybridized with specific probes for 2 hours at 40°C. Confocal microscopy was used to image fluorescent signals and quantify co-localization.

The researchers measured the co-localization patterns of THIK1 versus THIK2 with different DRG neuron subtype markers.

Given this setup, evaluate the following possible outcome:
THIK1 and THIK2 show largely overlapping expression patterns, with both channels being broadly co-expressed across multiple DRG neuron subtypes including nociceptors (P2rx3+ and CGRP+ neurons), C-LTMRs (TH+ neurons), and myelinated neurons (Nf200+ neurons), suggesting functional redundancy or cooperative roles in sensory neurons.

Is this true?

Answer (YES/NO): NO